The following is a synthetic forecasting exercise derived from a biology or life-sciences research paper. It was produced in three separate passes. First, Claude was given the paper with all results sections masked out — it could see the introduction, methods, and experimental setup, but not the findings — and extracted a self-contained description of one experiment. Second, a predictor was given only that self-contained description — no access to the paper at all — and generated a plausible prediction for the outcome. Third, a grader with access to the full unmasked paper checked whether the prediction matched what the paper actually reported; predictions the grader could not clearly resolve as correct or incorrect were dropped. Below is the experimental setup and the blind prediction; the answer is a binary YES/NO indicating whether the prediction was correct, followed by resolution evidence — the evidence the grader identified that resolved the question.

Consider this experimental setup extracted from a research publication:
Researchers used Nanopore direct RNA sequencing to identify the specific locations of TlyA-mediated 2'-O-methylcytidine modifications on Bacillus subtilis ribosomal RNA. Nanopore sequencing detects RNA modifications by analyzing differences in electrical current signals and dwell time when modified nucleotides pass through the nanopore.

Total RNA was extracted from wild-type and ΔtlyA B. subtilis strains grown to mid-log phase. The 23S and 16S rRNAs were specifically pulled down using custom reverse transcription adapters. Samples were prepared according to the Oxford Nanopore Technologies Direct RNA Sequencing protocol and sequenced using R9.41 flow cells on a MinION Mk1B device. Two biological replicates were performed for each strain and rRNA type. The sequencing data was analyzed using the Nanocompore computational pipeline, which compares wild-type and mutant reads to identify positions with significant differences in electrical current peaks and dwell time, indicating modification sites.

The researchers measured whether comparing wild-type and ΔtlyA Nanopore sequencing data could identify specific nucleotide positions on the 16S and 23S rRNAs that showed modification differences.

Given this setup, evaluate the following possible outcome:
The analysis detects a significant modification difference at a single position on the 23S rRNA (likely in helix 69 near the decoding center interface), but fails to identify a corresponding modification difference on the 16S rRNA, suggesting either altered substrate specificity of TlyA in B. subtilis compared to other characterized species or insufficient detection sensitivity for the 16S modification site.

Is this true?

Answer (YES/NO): NO